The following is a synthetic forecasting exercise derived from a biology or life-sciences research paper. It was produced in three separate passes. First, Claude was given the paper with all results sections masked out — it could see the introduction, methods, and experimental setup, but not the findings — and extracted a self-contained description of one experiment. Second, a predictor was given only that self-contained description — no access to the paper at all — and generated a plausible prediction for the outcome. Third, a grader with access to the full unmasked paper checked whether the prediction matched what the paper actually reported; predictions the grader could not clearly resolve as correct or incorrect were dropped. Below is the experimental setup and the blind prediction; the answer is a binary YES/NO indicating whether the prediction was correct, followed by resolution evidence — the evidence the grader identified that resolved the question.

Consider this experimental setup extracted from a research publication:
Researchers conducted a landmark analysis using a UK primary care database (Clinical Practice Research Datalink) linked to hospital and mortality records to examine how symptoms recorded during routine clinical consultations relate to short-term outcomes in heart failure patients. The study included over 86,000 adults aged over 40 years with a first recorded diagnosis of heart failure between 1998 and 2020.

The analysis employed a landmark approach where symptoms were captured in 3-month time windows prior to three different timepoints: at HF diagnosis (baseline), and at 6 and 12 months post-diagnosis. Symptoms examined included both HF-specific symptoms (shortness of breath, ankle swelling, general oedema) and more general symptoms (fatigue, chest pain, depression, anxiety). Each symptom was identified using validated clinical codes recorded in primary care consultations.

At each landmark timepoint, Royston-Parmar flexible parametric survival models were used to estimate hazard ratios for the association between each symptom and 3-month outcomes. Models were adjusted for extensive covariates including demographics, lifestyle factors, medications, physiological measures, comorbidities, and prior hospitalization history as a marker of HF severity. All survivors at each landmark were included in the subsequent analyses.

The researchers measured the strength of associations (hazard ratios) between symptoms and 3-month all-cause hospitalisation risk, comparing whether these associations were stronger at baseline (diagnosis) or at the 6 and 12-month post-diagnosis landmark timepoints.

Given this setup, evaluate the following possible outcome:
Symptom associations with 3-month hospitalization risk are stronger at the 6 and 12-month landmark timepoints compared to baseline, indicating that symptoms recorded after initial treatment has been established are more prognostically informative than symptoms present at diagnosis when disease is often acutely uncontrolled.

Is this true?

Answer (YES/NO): YES